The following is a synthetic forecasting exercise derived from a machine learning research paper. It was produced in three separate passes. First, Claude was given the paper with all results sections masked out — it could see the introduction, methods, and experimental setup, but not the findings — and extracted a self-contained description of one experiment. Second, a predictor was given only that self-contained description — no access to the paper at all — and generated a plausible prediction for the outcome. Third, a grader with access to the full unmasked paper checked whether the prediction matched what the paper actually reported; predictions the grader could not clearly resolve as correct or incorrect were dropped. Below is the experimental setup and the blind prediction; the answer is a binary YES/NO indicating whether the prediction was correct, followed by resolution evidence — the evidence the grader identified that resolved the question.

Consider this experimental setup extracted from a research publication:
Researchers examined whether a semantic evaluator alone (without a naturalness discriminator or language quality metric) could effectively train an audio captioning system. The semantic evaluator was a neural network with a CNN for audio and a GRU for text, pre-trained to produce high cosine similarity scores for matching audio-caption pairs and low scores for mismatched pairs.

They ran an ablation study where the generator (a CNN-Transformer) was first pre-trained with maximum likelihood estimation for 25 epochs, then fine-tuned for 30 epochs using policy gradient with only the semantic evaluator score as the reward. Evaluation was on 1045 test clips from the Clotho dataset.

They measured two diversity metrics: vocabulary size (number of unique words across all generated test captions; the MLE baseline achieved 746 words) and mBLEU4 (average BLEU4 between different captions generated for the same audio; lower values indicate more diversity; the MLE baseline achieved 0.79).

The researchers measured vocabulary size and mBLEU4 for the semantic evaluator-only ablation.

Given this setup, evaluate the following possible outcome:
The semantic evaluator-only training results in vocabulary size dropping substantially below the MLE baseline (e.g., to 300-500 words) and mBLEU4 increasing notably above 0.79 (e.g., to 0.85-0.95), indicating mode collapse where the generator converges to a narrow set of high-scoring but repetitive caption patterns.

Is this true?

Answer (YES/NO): NO